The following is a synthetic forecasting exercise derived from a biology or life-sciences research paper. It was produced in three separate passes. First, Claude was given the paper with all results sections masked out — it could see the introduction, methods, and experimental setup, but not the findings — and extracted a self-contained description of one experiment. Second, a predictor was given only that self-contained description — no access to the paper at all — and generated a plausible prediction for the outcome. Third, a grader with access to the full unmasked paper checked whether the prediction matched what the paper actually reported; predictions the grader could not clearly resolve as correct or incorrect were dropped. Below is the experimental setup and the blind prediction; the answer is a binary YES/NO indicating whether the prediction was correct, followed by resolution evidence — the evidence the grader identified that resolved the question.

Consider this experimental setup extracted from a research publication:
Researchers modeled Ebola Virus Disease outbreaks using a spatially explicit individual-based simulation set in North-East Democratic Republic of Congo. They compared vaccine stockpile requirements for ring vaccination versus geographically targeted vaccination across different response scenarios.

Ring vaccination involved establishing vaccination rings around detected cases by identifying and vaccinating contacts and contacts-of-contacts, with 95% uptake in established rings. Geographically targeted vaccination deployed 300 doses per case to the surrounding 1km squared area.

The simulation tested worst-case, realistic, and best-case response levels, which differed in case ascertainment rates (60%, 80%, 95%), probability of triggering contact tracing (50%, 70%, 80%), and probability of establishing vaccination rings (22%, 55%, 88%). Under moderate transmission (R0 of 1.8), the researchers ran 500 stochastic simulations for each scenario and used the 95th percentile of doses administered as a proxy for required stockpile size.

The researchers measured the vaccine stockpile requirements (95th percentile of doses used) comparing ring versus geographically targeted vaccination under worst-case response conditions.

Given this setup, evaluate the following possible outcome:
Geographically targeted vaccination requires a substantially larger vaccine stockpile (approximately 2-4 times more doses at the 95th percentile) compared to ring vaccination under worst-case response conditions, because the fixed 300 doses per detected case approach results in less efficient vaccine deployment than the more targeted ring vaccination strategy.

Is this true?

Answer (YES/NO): NO